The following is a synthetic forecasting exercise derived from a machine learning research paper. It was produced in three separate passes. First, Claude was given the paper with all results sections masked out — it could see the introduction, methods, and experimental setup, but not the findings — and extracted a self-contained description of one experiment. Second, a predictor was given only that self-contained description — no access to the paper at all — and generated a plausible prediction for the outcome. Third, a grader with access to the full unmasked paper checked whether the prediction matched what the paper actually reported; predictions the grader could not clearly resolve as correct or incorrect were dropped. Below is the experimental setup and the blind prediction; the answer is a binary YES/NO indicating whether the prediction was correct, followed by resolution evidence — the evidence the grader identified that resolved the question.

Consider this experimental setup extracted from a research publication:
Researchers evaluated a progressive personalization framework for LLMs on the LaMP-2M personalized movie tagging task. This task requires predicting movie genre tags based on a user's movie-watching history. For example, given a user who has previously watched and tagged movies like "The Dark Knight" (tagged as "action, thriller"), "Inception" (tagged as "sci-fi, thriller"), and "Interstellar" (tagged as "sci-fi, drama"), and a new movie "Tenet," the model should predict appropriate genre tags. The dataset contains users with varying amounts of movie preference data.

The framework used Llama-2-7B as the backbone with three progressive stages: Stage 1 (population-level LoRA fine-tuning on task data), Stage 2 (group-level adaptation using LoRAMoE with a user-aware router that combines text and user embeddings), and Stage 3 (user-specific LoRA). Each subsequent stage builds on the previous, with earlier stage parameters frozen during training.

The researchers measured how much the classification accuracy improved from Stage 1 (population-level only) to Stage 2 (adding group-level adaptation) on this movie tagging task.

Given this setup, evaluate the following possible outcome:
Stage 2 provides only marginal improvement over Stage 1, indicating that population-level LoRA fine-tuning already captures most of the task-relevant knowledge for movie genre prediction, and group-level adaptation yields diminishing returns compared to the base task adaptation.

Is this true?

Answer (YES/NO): NO